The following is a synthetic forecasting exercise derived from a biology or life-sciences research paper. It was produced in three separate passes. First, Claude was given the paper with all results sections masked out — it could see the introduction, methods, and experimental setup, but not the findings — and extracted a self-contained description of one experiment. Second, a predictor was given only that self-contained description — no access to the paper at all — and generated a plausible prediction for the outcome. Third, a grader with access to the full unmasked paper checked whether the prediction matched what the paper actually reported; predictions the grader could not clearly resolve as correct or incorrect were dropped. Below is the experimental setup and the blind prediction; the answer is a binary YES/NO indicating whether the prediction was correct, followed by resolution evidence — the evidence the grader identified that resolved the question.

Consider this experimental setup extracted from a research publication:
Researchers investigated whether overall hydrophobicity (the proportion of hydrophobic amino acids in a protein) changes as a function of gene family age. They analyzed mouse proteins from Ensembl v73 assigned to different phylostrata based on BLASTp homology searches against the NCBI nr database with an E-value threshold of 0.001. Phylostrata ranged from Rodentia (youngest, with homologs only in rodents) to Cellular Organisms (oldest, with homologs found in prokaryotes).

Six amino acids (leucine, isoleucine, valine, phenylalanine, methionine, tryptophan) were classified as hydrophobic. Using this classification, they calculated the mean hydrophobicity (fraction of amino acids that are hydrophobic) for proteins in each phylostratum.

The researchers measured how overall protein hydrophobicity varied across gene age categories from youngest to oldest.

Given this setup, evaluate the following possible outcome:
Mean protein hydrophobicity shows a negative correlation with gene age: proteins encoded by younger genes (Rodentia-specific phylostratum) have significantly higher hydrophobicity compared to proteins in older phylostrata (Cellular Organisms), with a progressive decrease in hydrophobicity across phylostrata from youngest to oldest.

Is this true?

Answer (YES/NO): NO